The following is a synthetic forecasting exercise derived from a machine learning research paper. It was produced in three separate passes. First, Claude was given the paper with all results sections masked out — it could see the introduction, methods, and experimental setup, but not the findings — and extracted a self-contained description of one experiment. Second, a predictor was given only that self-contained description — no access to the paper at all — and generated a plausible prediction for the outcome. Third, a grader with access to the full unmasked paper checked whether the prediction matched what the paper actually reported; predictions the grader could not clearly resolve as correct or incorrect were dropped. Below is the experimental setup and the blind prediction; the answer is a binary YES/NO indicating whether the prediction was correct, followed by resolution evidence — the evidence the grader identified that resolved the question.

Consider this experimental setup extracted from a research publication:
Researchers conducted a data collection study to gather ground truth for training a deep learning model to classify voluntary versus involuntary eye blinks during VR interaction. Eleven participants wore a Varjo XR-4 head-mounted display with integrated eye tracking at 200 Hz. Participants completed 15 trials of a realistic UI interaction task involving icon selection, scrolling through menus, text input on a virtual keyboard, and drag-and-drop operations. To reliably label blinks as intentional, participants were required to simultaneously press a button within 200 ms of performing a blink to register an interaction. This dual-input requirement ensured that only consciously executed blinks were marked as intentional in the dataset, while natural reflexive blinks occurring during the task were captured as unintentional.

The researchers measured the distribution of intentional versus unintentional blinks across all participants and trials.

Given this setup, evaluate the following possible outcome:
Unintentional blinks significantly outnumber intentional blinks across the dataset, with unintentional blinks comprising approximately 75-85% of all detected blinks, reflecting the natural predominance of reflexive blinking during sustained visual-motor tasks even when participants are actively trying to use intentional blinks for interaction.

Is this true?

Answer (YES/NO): NO